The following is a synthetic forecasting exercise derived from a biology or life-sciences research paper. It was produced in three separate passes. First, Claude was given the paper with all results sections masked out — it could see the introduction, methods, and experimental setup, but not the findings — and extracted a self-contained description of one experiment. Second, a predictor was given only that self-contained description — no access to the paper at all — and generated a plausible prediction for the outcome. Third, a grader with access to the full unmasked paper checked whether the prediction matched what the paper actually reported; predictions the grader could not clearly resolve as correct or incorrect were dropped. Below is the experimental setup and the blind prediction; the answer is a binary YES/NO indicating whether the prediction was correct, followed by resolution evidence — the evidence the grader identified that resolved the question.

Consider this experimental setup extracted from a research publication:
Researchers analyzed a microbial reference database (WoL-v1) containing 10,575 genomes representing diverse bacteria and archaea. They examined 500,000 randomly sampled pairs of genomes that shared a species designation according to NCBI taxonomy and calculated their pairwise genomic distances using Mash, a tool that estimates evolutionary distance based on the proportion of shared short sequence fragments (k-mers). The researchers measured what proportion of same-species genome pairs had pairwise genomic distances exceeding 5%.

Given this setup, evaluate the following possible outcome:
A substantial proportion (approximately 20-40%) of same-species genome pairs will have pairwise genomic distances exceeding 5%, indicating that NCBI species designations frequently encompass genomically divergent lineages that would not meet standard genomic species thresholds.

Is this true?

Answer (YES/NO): NO